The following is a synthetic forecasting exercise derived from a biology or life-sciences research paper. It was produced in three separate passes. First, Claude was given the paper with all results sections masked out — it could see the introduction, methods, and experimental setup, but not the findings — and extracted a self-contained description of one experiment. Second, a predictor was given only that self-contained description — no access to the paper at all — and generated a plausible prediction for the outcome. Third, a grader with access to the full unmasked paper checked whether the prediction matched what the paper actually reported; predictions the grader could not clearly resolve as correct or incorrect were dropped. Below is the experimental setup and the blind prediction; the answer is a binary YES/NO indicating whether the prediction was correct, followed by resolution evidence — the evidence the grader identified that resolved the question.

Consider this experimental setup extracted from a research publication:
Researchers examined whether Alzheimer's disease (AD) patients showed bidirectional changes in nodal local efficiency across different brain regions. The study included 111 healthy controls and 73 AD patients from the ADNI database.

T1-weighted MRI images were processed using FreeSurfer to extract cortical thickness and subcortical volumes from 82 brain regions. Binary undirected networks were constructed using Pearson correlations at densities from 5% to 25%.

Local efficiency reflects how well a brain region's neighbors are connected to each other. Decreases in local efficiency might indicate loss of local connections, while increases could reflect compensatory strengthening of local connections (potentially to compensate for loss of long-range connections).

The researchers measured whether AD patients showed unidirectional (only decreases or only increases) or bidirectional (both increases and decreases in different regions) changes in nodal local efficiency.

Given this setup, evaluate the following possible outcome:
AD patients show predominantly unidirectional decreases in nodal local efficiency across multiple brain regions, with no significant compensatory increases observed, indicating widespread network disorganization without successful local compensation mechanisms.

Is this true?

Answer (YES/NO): NO